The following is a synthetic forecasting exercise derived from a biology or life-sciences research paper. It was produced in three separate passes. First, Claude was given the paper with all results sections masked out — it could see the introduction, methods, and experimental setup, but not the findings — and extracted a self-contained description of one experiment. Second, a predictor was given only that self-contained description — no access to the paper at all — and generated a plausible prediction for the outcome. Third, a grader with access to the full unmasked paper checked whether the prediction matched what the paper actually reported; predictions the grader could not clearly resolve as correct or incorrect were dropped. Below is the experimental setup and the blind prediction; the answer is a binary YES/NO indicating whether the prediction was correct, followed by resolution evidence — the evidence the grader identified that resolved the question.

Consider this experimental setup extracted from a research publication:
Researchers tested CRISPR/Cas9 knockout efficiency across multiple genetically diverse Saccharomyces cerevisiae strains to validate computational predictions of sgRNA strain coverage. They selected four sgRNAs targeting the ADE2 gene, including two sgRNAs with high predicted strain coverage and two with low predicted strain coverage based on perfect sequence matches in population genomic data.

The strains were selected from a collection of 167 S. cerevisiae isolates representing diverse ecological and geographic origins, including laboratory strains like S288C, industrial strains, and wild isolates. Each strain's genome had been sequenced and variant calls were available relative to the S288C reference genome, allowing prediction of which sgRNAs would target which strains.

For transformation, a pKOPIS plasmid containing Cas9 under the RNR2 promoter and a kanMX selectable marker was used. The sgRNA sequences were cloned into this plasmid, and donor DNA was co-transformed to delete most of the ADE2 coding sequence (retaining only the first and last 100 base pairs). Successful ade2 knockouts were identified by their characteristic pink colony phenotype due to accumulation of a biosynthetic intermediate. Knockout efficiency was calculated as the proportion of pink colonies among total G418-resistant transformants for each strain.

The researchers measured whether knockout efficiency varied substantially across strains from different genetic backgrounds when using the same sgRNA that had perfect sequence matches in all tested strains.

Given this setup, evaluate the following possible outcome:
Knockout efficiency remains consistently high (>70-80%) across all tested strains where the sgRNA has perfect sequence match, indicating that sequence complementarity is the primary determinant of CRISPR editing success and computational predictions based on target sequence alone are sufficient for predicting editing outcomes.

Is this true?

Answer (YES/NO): NO